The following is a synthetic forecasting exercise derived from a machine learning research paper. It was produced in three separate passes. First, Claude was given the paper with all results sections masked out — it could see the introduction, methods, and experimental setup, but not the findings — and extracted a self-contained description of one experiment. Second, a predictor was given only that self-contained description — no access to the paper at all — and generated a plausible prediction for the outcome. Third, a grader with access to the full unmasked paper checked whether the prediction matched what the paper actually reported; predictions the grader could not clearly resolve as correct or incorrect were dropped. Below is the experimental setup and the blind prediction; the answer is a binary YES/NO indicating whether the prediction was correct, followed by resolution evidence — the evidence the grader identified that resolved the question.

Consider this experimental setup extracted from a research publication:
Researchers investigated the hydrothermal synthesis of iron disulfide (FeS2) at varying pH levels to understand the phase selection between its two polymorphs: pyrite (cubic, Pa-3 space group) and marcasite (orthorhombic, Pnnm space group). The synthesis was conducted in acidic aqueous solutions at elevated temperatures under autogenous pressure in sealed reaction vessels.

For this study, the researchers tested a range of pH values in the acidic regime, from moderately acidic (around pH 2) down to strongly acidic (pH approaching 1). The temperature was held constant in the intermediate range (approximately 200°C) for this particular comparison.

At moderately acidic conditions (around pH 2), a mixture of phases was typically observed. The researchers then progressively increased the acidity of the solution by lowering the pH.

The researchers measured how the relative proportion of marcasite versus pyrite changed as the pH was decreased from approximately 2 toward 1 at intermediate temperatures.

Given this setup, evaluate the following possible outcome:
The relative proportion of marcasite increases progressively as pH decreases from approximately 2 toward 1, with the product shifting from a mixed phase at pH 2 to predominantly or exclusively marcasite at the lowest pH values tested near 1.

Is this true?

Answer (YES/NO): NO